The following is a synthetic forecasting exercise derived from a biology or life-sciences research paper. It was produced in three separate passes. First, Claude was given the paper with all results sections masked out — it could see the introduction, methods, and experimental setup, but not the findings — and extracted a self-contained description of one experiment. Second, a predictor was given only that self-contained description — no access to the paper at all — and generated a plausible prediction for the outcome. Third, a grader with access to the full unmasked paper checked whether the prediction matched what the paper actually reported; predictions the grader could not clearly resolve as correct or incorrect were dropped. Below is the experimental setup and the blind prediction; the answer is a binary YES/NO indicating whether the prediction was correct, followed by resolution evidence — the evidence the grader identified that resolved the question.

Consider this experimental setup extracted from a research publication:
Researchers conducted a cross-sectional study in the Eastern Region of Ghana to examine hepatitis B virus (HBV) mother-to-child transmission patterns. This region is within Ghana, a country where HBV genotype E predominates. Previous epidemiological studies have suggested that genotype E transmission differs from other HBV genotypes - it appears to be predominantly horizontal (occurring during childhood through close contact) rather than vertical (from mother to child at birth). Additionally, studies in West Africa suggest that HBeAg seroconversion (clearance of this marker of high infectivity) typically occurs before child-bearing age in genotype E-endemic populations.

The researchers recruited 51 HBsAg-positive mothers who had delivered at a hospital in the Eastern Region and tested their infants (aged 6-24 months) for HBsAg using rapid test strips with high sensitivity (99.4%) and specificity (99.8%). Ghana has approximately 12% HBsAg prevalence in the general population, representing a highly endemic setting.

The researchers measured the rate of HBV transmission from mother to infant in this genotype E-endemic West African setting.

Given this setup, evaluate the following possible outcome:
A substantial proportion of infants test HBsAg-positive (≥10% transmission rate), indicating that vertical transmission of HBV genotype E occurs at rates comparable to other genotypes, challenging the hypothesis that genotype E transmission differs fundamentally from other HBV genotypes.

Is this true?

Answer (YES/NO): NO